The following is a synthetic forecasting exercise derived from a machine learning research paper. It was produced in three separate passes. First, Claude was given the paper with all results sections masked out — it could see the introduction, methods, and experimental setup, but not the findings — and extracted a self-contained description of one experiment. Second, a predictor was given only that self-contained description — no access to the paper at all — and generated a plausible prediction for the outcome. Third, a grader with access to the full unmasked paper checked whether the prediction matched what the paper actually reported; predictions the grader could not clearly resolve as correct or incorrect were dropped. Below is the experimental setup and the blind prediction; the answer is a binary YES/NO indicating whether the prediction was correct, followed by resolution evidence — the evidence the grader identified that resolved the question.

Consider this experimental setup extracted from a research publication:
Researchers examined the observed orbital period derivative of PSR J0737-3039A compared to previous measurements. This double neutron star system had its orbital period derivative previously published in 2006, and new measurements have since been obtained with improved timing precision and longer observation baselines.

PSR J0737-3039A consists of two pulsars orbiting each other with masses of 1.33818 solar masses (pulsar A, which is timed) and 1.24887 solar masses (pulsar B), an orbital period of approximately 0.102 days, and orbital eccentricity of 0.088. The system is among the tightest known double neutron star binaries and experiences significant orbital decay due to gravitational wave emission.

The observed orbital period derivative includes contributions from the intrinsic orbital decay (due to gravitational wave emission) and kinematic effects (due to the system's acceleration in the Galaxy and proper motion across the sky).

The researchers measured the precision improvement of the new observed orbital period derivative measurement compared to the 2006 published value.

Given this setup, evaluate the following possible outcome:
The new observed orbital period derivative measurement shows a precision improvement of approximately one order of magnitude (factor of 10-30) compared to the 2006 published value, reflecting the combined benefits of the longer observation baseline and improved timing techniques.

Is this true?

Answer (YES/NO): NO